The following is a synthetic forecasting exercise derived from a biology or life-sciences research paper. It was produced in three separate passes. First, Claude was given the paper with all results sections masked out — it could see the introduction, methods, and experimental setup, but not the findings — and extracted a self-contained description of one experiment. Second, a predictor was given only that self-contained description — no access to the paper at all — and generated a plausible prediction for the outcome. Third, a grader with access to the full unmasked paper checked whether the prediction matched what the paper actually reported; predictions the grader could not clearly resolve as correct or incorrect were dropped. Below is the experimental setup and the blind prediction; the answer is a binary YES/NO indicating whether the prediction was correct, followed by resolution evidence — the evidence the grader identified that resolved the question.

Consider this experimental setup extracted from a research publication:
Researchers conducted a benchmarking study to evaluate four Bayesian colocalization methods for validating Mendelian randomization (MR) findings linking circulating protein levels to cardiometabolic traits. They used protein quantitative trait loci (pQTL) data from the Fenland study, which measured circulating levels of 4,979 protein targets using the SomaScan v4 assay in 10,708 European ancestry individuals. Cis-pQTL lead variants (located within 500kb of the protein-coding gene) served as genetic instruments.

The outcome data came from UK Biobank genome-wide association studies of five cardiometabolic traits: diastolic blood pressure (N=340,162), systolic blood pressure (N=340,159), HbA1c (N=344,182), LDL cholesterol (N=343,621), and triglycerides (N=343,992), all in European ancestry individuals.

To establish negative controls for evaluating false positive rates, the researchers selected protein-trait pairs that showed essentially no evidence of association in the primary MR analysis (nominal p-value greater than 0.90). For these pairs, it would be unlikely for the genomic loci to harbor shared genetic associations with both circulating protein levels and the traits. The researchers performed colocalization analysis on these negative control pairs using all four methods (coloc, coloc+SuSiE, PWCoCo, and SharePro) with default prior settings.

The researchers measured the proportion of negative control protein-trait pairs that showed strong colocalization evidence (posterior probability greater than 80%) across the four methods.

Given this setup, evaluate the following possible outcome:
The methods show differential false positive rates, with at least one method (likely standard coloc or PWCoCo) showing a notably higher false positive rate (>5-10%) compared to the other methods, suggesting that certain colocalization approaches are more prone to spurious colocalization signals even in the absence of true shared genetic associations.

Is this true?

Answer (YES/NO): NO